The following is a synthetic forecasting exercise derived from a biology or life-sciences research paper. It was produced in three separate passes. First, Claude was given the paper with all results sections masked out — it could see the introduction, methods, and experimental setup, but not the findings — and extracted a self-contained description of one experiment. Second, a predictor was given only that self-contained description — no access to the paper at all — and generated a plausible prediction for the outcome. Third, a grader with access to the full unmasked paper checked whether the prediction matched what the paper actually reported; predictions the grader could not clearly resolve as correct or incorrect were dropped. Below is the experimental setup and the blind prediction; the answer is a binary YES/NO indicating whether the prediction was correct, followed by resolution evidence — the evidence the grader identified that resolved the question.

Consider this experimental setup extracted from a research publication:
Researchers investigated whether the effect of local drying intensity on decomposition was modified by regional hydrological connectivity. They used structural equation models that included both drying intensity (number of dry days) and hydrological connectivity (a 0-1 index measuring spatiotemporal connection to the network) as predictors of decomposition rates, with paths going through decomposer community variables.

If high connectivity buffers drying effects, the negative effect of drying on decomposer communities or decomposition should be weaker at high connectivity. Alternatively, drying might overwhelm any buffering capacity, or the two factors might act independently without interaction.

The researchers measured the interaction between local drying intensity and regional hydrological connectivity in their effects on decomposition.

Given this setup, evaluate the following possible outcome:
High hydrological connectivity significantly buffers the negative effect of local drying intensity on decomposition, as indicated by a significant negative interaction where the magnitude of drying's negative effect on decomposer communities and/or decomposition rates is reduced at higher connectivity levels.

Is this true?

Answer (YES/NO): NO